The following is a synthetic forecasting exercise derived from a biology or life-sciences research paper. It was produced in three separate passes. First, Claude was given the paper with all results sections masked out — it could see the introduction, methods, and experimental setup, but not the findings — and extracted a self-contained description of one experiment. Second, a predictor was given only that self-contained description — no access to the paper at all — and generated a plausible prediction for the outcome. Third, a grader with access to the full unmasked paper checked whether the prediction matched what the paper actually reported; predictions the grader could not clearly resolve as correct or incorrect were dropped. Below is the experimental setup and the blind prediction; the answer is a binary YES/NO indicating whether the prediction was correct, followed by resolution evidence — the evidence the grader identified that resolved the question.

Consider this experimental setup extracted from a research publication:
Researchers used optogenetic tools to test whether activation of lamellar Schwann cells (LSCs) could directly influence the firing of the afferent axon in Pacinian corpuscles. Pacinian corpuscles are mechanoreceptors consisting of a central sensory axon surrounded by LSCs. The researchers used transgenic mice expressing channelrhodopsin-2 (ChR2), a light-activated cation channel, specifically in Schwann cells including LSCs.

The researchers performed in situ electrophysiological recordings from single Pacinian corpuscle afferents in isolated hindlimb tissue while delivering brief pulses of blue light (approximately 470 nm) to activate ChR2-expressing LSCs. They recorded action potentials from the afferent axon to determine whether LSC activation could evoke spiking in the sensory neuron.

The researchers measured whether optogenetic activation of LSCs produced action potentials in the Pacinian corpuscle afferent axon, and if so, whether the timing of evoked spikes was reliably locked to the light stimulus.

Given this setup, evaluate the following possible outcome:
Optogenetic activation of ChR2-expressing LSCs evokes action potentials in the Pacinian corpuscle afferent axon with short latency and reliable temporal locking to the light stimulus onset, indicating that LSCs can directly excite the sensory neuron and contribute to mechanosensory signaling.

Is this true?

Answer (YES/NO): YES